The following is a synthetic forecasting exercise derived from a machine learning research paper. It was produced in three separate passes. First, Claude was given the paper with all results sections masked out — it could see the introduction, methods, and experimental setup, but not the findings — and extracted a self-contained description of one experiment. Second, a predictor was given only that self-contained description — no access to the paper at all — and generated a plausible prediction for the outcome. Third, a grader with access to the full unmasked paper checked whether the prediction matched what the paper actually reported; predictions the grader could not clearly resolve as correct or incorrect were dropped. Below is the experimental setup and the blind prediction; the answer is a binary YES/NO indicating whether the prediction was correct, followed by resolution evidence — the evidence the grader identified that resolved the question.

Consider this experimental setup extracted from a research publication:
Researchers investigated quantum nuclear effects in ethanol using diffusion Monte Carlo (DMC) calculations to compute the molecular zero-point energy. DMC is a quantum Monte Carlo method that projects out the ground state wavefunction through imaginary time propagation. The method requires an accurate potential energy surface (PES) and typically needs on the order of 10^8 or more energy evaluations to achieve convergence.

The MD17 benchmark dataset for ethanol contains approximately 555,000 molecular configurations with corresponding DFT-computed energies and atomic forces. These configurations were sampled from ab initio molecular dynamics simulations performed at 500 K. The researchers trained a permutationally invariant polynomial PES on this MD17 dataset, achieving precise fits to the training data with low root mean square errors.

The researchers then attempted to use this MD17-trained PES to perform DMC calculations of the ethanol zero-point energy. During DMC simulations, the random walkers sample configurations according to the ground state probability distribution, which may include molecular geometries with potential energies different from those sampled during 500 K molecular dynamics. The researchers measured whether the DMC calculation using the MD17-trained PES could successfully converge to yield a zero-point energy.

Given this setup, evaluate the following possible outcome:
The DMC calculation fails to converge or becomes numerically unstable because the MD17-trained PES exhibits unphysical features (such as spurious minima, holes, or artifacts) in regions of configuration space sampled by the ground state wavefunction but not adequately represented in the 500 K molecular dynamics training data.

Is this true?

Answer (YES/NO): YES